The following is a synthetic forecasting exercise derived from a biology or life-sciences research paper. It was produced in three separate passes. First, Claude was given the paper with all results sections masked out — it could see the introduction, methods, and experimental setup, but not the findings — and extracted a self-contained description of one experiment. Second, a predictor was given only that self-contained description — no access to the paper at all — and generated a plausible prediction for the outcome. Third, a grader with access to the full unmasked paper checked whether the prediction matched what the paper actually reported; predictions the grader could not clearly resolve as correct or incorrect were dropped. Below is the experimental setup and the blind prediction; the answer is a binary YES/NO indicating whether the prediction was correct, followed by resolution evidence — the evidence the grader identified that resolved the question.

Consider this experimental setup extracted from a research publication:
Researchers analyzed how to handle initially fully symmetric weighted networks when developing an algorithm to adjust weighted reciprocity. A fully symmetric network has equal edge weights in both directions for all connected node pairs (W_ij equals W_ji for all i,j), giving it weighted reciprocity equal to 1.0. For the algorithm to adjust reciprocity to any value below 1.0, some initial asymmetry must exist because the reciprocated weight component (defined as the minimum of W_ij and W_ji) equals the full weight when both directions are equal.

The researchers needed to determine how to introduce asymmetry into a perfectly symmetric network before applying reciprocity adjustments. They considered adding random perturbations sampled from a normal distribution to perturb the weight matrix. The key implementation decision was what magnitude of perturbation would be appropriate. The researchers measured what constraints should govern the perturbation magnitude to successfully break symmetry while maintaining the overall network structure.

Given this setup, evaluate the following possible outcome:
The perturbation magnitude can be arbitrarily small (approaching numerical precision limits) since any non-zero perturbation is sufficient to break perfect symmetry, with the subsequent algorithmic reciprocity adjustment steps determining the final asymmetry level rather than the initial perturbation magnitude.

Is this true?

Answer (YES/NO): NO